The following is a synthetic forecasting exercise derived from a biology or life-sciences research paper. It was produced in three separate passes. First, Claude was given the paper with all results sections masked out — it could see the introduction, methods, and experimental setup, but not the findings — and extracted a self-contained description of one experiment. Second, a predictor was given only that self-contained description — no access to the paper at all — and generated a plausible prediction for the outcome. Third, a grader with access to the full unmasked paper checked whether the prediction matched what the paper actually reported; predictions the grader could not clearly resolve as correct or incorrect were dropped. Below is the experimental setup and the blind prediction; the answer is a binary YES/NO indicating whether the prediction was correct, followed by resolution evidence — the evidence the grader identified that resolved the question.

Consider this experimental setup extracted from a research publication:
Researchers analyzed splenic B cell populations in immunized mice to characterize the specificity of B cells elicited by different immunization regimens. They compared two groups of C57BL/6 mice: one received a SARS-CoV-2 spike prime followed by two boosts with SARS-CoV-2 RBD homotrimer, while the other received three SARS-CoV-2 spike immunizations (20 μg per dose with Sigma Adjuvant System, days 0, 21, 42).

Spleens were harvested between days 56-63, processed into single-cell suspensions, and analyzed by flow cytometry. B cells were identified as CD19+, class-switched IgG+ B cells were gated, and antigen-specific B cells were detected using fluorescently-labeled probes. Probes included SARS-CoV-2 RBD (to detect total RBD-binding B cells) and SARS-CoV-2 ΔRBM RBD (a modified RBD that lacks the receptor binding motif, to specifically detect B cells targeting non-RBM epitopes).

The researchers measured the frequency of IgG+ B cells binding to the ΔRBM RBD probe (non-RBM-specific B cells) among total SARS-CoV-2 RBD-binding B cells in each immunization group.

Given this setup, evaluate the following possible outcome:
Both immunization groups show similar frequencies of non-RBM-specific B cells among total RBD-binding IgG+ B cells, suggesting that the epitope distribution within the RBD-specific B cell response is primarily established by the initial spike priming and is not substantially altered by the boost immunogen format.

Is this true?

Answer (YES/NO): NO